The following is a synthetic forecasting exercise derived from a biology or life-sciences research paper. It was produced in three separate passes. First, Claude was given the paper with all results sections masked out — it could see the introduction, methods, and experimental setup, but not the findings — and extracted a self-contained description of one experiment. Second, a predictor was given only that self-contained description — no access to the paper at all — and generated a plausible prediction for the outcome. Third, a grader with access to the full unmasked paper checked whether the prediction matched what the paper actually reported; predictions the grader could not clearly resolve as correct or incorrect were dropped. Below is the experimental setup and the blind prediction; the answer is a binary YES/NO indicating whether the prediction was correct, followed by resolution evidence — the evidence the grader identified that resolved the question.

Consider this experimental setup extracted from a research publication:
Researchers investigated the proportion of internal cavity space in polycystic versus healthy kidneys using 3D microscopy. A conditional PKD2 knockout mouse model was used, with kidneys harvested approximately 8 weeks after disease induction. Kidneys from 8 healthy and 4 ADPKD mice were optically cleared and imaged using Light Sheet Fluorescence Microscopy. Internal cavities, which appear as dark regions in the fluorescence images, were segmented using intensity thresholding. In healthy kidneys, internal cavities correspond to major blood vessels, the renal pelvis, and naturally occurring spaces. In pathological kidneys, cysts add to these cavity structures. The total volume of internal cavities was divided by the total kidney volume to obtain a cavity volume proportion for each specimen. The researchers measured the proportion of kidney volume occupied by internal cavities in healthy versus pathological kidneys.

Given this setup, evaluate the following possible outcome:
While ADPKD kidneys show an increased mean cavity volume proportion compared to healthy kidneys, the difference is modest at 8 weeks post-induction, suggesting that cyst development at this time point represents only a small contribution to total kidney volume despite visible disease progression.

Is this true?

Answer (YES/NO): NO